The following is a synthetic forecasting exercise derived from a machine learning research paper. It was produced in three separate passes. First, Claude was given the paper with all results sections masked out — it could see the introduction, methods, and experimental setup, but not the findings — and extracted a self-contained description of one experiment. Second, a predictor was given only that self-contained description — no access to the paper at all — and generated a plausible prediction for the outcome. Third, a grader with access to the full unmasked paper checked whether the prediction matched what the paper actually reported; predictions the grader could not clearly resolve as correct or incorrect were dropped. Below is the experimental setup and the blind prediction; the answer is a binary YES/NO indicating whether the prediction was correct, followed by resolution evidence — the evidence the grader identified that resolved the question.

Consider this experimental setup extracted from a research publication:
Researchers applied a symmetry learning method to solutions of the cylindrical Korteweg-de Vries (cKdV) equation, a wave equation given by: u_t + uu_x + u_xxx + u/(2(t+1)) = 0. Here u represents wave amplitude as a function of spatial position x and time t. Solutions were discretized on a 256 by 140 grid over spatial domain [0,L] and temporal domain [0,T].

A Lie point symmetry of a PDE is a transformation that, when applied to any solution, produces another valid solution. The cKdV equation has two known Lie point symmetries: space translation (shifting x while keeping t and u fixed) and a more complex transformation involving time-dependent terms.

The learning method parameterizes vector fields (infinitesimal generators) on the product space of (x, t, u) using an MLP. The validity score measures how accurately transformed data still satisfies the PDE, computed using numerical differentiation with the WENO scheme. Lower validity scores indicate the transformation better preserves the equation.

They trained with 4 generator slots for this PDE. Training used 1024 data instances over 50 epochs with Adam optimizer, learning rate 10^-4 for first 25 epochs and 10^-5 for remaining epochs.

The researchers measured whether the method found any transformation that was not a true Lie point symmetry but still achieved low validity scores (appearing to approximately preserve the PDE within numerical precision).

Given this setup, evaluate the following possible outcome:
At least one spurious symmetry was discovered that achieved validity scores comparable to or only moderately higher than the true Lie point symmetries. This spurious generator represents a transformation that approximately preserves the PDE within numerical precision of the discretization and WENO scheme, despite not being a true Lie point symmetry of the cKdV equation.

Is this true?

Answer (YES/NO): YES